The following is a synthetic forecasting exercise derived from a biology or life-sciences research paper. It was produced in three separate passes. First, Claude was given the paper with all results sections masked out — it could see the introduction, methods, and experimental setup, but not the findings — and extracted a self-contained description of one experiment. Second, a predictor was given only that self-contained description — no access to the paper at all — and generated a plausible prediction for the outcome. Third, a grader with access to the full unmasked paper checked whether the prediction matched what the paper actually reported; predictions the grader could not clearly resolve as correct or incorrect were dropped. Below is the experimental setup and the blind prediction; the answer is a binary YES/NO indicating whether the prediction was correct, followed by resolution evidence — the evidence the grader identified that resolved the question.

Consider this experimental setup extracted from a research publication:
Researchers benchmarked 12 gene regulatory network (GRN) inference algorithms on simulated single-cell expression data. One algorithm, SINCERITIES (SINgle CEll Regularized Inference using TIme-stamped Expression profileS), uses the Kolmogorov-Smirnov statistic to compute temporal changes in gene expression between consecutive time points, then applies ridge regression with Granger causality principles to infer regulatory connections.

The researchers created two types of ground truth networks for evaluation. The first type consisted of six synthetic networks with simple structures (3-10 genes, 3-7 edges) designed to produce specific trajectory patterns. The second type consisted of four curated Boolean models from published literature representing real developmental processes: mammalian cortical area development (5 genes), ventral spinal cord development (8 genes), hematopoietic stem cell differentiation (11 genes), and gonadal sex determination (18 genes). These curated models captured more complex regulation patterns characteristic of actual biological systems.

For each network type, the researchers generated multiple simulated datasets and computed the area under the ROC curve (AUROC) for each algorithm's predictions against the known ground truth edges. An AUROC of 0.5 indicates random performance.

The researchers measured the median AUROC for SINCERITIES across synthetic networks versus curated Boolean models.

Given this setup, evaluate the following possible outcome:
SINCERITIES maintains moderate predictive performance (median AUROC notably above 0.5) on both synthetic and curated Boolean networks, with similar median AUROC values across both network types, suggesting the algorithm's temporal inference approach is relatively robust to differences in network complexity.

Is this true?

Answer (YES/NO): NO